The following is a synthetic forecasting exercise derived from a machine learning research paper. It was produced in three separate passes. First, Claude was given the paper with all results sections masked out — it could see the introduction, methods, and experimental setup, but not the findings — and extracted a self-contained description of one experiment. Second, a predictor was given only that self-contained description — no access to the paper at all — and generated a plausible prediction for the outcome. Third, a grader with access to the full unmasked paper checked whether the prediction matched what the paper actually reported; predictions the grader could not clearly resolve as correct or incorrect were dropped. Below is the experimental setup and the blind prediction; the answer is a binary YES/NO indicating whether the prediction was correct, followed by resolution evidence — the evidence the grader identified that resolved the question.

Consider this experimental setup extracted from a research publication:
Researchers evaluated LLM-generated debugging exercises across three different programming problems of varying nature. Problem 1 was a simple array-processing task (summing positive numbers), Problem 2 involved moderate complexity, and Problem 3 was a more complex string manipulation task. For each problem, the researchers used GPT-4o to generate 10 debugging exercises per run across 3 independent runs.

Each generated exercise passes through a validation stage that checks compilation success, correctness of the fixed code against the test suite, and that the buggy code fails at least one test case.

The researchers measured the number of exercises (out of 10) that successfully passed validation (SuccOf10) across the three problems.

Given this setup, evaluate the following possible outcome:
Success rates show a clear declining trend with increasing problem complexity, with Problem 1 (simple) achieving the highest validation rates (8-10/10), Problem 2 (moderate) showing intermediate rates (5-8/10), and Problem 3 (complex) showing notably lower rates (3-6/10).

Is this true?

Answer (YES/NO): NO